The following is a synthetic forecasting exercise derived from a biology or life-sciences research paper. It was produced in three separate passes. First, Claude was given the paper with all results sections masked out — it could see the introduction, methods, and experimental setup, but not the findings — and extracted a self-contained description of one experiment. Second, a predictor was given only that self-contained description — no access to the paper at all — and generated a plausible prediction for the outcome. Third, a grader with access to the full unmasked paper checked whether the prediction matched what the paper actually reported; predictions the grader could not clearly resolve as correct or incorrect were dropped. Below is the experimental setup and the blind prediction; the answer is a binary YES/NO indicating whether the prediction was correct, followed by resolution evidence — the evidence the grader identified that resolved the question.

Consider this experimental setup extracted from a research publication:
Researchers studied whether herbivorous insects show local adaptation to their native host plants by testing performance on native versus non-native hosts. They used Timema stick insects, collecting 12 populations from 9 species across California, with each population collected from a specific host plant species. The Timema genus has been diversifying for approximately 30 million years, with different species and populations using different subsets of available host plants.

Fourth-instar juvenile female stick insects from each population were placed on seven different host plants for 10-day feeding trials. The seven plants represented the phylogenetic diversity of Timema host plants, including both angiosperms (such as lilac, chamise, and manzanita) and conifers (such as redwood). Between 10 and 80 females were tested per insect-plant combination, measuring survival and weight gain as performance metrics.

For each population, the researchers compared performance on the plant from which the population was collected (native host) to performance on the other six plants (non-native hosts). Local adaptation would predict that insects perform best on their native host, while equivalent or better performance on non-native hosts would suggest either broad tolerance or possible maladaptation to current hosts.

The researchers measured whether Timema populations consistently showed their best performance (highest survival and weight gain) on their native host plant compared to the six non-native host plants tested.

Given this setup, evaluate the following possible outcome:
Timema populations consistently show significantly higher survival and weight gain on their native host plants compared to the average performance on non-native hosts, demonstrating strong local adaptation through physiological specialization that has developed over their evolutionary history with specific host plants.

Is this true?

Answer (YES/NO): NO